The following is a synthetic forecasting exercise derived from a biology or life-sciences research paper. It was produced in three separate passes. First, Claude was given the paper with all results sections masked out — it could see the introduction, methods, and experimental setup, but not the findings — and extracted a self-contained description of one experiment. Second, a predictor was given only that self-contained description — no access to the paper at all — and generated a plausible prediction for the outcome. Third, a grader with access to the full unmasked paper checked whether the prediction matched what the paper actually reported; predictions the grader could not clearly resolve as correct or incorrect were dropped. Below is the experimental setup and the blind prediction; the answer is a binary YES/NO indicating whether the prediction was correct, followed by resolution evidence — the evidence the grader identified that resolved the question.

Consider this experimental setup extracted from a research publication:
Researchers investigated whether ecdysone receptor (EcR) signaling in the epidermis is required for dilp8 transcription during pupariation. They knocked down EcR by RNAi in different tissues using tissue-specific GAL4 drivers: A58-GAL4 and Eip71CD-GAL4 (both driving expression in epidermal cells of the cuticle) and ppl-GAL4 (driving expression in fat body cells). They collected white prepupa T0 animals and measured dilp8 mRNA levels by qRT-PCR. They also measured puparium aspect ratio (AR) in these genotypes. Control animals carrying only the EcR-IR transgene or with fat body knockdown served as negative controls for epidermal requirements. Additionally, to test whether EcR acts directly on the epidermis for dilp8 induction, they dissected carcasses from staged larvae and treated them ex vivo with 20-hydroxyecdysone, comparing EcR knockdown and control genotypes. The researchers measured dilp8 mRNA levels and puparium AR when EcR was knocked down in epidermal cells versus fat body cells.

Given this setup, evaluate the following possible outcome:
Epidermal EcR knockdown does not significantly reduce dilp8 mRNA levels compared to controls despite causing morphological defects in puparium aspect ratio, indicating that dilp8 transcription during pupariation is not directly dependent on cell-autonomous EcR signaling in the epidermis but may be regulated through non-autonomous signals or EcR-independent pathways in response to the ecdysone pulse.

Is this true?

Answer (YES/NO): NO